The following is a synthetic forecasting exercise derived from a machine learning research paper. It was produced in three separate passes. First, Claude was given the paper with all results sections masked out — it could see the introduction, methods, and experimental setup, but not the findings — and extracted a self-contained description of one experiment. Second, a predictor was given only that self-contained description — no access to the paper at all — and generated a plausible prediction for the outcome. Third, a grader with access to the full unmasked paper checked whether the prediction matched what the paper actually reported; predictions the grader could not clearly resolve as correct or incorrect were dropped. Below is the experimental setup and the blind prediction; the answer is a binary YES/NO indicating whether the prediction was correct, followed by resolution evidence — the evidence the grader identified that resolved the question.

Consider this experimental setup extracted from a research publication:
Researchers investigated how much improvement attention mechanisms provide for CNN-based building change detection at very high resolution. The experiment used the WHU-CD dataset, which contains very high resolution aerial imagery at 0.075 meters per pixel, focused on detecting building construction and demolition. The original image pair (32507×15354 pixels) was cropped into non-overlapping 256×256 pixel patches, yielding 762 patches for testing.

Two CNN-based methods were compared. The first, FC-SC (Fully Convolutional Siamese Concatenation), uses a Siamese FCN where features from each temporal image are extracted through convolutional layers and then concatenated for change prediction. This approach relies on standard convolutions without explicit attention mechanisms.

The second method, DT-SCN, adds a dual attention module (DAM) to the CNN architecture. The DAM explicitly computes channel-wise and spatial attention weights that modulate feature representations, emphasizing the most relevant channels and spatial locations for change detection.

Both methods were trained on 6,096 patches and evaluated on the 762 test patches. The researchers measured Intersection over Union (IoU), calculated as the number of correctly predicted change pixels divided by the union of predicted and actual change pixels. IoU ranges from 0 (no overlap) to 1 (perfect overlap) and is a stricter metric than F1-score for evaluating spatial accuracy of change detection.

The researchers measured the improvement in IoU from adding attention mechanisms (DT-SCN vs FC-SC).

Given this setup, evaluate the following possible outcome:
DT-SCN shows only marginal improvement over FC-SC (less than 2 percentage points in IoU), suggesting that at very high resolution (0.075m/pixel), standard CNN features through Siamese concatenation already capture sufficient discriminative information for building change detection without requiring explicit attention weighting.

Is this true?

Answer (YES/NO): NO